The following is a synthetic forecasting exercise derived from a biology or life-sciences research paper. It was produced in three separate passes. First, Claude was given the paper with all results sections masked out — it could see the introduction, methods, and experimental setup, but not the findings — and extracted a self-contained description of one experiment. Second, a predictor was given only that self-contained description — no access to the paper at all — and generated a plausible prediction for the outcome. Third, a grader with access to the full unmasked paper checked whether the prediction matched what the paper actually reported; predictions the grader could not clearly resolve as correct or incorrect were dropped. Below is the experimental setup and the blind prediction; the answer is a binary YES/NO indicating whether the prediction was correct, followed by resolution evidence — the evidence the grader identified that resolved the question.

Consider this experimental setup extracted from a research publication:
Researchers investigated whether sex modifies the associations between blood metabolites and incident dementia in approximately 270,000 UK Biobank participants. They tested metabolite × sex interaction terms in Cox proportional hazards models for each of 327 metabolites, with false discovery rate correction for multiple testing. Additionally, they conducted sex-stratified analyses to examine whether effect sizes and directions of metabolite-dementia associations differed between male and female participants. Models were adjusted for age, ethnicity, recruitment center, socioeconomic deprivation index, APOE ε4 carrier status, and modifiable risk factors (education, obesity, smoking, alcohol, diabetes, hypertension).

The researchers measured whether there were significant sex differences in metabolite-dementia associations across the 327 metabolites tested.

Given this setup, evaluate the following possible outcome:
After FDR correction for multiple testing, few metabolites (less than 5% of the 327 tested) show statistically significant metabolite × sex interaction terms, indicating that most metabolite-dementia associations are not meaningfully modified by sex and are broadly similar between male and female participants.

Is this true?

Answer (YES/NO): NO